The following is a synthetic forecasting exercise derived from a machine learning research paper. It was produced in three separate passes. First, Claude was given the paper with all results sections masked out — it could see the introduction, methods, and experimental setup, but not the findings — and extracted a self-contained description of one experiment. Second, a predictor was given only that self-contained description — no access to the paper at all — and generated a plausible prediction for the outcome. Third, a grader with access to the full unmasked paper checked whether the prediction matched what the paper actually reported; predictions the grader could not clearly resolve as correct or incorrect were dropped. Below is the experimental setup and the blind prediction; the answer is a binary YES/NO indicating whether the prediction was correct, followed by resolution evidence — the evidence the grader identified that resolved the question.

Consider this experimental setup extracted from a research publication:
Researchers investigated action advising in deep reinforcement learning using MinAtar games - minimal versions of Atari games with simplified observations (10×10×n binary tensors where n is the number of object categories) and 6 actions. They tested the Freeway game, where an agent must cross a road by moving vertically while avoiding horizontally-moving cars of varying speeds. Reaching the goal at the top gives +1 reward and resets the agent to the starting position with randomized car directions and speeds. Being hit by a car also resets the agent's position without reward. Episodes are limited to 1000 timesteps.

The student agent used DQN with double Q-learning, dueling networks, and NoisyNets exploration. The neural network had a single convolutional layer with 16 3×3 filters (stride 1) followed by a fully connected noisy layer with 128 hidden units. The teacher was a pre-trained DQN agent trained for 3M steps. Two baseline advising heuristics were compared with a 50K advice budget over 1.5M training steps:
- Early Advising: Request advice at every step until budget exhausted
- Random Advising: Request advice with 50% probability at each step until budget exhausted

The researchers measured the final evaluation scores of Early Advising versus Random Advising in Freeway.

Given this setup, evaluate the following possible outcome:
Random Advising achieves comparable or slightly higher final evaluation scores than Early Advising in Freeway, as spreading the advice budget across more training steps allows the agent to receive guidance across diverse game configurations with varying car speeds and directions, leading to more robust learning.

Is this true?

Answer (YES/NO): YES